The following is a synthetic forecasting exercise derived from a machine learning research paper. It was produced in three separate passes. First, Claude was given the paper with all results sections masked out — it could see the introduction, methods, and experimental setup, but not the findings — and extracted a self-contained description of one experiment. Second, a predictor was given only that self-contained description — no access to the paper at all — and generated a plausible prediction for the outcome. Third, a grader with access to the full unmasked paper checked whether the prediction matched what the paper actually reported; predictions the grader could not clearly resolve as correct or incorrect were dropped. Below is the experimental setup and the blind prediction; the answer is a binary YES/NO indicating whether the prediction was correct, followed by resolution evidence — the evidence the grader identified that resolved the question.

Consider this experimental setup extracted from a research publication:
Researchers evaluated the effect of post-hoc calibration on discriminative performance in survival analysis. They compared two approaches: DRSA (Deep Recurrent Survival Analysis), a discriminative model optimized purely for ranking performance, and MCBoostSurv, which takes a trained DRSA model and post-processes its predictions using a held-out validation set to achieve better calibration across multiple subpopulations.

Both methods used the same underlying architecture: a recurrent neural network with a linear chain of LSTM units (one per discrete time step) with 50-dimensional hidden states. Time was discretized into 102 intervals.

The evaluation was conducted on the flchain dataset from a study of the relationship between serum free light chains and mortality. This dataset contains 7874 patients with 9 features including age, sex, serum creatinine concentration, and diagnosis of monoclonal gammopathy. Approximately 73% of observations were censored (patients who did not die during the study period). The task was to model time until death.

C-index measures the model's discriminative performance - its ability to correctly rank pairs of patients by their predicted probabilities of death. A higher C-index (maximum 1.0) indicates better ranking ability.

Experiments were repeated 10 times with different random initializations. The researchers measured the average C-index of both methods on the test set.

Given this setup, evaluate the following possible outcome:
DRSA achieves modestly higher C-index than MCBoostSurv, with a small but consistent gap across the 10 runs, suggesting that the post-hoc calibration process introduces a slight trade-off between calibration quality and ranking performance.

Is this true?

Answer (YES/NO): YES